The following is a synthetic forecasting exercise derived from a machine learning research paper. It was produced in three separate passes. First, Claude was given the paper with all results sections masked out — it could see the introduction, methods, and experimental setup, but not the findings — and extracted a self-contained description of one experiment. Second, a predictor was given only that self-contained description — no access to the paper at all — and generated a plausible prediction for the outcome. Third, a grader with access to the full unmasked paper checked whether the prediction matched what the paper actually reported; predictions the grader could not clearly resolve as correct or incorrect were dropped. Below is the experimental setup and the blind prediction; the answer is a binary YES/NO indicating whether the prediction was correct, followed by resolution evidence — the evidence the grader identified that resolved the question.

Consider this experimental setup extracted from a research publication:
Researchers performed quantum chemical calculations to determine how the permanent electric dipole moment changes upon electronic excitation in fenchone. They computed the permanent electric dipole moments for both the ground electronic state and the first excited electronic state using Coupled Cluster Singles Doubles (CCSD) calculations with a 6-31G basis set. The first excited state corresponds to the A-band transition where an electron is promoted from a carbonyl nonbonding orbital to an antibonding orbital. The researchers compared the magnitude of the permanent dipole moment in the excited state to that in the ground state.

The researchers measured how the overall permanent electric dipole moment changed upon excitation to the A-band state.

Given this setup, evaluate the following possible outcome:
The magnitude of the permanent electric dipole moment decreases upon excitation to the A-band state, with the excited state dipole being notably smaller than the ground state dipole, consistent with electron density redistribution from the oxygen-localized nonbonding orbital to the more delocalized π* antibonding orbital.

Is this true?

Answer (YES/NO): YES